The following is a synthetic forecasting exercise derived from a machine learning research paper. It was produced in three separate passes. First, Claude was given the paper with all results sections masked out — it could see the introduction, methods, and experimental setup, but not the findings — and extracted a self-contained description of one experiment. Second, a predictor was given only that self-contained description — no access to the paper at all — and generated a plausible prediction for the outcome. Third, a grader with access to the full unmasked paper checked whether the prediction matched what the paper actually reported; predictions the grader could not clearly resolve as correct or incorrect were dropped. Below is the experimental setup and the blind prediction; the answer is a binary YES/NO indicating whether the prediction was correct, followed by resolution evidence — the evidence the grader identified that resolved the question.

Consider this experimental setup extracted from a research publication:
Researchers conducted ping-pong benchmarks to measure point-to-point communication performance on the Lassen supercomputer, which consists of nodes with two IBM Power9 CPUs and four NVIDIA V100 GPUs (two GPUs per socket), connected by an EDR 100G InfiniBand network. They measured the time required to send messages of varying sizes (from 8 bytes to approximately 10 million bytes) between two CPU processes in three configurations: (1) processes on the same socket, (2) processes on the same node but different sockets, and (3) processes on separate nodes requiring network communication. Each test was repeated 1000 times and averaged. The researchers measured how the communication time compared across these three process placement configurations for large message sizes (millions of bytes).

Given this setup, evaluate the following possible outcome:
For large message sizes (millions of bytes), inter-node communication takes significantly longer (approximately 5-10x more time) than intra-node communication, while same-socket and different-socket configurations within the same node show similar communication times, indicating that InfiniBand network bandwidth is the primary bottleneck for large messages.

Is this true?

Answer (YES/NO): NO